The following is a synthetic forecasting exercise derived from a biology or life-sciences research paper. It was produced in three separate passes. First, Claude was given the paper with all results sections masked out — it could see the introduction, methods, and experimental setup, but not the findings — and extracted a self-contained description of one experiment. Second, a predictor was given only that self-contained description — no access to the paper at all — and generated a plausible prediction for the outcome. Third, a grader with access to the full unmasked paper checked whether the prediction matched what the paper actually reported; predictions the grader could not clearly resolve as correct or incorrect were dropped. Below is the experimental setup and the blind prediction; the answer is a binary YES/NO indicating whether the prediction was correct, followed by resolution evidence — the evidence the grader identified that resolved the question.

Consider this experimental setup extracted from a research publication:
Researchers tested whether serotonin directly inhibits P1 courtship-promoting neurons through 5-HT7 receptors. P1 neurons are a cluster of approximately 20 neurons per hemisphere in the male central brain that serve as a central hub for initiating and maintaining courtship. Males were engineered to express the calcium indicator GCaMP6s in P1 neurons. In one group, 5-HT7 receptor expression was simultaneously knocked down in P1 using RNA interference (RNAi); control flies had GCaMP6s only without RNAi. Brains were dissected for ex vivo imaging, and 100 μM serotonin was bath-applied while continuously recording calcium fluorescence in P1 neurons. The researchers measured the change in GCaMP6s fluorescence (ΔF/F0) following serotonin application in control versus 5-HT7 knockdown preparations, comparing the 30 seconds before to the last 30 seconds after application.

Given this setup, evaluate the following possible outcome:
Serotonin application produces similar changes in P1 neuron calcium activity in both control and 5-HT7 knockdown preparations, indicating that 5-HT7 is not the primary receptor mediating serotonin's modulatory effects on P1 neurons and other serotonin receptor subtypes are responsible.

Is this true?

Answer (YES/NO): NO